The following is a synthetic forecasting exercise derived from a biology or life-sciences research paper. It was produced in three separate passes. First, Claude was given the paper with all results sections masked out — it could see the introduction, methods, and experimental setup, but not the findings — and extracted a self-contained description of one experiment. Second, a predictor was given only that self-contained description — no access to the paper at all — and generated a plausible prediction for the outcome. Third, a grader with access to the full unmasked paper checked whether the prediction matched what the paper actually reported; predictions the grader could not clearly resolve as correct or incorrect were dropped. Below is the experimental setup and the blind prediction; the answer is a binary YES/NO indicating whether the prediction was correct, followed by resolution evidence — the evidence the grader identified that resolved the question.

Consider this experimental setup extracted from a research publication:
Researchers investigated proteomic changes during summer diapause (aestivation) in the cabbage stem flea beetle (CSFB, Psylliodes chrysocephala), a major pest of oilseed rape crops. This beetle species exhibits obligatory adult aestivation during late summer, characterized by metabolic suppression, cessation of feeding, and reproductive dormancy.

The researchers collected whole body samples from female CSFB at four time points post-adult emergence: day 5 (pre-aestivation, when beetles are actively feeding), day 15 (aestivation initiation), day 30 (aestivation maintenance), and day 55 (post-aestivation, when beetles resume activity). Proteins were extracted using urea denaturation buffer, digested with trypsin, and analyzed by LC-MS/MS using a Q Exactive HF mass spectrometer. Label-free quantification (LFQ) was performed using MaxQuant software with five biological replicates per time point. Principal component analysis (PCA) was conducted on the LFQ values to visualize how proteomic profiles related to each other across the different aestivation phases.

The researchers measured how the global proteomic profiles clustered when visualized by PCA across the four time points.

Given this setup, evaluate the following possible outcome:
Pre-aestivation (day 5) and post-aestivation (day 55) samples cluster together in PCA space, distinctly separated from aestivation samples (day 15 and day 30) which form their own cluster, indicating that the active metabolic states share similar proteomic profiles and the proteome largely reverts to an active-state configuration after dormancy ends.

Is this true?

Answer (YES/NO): NO